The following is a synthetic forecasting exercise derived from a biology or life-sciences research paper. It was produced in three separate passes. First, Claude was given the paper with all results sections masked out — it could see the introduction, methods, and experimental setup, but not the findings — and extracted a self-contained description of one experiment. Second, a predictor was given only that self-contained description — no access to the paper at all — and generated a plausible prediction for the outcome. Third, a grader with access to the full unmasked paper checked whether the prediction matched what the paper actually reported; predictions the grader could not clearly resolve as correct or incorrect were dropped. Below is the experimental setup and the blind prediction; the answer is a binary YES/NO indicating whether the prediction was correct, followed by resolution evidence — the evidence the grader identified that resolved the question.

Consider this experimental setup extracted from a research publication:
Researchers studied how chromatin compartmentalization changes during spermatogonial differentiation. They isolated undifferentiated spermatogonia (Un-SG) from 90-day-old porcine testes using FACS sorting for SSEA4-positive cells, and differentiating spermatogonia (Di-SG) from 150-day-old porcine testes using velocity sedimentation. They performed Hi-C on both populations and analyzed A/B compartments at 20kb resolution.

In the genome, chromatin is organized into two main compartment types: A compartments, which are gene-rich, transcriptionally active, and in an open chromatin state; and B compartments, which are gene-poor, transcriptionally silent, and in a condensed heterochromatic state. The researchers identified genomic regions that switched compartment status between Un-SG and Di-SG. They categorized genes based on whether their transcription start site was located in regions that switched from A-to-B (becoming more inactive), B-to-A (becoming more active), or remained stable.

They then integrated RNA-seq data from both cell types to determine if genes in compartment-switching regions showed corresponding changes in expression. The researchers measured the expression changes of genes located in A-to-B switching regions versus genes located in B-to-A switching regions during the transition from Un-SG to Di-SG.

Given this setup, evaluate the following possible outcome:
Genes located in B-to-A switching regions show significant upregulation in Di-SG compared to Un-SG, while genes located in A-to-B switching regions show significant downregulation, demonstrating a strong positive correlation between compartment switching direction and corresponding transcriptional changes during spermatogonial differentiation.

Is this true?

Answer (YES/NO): YES